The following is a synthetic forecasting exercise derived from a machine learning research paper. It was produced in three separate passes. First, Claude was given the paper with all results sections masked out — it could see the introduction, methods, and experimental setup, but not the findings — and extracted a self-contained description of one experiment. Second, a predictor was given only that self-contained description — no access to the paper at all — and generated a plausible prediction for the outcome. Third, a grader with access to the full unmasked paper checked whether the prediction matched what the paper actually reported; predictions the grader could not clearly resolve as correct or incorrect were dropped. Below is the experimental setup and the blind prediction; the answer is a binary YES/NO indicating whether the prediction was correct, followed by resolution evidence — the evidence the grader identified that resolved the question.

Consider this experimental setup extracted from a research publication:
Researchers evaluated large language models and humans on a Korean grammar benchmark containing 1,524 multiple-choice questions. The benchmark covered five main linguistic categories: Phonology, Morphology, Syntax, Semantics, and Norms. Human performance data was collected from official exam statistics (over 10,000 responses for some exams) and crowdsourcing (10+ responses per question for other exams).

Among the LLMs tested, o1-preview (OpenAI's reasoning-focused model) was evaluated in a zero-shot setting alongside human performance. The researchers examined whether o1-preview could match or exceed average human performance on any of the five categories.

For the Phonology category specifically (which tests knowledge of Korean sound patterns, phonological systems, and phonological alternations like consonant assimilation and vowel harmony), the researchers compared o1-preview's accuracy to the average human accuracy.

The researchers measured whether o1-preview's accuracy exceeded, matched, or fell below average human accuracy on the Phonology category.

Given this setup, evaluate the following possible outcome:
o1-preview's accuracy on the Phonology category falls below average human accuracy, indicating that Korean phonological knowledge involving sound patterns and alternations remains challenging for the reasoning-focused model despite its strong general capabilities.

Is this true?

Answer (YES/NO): NO